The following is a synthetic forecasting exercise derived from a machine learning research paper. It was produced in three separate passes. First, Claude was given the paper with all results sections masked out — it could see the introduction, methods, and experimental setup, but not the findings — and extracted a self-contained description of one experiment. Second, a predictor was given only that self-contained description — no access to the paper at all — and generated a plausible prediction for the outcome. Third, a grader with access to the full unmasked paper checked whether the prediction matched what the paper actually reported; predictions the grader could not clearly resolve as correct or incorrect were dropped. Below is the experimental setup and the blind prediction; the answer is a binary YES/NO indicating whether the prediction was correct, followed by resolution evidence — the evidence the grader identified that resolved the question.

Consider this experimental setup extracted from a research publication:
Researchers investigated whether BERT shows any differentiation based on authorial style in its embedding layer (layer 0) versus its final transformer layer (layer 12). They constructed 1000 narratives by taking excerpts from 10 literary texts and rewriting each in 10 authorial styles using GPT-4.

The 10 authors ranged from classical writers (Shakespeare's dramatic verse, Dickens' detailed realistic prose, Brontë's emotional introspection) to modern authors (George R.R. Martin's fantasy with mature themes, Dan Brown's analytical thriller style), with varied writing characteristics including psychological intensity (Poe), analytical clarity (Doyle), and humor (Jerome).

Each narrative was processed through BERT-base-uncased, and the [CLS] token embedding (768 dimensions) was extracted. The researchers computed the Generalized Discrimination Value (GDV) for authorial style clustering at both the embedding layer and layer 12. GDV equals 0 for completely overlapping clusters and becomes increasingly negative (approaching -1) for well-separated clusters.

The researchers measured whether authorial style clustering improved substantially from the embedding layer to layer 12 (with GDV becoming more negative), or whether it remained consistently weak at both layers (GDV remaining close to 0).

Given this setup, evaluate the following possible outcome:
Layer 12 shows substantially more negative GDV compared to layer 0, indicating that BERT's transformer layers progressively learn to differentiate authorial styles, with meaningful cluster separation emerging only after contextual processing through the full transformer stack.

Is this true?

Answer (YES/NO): NO